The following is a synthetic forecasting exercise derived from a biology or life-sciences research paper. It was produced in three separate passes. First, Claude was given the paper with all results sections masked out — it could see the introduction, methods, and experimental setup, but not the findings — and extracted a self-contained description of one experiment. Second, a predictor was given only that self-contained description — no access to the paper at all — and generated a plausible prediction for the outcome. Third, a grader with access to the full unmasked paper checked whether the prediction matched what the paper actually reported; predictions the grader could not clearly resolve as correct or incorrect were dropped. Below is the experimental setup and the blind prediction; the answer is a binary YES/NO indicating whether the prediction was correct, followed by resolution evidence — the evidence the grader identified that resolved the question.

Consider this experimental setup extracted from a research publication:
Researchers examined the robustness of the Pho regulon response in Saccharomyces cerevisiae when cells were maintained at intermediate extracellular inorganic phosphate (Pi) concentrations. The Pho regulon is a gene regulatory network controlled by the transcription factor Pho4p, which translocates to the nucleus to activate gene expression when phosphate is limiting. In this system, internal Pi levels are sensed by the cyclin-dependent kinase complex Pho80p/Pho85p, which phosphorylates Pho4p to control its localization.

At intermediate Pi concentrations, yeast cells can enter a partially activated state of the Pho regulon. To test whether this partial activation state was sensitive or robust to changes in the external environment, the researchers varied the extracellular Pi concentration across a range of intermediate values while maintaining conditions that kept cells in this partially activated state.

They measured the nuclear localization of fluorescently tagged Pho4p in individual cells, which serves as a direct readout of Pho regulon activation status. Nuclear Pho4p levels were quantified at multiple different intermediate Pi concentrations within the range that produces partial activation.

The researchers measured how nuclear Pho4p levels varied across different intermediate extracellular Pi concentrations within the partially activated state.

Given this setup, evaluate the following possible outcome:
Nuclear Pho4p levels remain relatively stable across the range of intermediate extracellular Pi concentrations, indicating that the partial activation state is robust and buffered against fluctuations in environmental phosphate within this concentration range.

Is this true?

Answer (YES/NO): YES